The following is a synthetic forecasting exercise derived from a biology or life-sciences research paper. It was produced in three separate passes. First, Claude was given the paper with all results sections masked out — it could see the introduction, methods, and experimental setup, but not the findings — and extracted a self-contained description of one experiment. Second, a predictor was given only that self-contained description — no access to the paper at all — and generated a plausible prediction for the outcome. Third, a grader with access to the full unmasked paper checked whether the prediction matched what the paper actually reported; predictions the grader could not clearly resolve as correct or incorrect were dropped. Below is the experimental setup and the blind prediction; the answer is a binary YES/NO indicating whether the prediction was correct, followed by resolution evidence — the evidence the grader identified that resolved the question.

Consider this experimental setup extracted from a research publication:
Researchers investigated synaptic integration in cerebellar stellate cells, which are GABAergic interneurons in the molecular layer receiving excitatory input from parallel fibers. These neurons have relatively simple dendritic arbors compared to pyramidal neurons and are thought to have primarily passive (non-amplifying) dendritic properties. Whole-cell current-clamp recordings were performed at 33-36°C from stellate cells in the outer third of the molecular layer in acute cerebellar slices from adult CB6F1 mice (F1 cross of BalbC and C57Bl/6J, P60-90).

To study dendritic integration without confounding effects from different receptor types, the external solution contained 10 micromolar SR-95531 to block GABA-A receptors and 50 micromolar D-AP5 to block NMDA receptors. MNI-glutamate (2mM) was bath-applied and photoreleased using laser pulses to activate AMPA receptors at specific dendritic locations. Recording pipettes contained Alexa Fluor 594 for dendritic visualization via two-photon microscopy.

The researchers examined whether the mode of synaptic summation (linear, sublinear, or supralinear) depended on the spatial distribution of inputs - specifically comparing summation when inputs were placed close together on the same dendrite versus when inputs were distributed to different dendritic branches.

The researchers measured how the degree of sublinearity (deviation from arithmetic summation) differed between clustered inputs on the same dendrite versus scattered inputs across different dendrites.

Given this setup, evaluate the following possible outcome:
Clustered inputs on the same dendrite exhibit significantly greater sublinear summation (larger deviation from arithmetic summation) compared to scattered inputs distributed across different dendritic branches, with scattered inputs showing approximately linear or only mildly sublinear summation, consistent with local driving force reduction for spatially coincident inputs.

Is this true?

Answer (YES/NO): YES